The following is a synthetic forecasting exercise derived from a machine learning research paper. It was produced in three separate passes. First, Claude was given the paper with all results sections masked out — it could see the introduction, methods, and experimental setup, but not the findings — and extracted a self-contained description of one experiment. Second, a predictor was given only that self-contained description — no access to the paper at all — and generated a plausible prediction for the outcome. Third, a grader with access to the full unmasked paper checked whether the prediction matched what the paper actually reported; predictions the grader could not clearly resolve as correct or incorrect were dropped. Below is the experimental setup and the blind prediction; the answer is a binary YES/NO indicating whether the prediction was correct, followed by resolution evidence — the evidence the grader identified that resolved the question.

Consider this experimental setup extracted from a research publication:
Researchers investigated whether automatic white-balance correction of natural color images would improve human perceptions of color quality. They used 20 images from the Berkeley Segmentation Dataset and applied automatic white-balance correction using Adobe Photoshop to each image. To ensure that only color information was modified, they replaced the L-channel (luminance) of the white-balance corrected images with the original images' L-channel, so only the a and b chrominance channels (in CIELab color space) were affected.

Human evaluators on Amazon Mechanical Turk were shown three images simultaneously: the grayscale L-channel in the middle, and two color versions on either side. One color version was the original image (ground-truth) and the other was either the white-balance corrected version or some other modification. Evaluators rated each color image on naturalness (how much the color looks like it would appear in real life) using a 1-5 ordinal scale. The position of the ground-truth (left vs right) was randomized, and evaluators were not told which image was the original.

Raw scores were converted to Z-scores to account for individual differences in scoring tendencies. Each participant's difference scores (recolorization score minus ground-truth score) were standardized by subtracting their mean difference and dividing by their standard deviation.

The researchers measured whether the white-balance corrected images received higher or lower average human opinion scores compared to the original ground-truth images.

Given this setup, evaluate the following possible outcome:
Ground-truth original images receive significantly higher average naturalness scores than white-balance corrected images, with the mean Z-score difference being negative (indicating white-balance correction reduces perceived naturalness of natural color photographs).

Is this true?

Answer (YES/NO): NO